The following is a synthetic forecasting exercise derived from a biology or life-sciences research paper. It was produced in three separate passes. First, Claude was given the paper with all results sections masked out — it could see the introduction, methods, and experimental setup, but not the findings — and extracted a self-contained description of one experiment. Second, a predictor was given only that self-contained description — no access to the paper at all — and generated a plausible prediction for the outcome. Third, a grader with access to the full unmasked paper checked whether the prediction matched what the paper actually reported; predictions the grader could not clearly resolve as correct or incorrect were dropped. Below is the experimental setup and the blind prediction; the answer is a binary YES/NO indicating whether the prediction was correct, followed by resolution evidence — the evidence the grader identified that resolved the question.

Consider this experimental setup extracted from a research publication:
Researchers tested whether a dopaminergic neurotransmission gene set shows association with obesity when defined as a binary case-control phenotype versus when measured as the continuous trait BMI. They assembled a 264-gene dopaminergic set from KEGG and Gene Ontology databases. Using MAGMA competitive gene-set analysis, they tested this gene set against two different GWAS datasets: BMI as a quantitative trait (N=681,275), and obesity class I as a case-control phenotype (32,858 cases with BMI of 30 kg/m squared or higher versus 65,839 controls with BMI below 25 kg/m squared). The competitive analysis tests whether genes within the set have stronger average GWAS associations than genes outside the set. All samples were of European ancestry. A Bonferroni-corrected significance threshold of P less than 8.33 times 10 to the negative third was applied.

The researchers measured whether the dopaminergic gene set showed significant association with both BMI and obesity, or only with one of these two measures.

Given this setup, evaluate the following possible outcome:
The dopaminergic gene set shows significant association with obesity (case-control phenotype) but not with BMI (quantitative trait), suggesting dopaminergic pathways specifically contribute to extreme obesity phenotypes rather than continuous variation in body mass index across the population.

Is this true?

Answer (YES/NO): NO